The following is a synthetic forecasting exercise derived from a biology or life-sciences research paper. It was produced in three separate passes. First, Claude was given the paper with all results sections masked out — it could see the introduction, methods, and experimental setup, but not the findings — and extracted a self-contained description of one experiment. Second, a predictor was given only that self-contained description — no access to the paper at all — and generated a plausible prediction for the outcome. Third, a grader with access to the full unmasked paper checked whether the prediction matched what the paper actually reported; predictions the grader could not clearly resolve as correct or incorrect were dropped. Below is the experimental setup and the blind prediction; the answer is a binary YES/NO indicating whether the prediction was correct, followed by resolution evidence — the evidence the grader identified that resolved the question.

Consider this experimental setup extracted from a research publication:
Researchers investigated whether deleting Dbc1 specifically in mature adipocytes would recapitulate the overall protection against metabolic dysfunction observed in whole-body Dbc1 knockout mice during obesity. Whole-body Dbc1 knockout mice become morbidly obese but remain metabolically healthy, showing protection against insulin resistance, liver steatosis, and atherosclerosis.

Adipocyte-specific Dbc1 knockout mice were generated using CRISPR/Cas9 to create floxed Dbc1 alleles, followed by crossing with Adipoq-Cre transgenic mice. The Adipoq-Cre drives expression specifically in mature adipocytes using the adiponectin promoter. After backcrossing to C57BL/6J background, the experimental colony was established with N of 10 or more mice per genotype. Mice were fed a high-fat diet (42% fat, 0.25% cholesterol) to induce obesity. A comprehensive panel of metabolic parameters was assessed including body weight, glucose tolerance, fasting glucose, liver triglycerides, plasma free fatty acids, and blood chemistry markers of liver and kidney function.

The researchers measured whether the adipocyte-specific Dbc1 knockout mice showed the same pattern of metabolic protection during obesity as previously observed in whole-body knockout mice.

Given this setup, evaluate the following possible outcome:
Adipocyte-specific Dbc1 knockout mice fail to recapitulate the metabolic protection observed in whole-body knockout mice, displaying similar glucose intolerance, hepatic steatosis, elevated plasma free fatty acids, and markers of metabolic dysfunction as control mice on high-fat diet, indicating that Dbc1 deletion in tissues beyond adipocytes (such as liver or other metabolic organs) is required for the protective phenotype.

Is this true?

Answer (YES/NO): YES